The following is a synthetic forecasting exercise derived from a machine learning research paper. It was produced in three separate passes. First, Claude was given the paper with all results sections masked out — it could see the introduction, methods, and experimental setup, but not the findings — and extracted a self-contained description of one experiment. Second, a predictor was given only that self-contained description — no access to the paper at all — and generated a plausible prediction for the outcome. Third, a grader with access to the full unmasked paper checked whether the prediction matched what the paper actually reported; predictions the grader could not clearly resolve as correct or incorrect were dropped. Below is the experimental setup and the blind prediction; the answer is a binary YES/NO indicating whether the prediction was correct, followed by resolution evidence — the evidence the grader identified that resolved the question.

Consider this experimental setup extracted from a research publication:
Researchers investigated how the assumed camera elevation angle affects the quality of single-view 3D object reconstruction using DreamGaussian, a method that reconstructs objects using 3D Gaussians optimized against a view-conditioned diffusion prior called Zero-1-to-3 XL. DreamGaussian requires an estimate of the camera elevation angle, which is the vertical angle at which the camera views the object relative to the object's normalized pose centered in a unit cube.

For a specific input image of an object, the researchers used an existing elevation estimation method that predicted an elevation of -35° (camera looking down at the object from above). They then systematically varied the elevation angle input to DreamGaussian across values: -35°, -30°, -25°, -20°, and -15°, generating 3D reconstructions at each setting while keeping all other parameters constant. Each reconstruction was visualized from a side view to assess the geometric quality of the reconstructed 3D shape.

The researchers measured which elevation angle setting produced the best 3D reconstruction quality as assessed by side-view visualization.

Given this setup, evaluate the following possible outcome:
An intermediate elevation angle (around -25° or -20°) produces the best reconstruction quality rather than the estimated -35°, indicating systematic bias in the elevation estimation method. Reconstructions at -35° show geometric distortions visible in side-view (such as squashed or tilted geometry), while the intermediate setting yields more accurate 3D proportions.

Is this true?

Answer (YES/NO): YES